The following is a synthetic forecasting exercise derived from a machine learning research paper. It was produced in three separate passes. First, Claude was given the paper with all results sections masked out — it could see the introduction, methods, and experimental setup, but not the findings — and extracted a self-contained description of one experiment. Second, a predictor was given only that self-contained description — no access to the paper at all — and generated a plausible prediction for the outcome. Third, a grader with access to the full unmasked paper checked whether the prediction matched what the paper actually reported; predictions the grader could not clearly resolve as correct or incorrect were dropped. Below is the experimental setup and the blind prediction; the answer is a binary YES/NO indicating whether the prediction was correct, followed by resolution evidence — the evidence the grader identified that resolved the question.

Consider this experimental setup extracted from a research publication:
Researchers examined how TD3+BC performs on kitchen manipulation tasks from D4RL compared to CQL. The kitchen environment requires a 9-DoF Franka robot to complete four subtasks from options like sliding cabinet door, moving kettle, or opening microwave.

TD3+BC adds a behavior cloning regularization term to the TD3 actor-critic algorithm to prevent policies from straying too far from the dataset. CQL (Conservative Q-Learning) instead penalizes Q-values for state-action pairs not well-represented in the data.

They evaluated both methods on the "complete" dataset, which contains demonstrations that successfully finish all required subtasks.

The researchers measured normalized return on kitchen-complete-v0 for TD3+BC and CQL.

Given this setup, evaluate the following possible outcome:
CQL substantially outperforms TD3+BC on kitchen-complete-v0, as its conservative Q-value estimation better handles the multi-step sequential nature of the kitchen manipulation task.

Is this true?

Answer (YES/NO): YES